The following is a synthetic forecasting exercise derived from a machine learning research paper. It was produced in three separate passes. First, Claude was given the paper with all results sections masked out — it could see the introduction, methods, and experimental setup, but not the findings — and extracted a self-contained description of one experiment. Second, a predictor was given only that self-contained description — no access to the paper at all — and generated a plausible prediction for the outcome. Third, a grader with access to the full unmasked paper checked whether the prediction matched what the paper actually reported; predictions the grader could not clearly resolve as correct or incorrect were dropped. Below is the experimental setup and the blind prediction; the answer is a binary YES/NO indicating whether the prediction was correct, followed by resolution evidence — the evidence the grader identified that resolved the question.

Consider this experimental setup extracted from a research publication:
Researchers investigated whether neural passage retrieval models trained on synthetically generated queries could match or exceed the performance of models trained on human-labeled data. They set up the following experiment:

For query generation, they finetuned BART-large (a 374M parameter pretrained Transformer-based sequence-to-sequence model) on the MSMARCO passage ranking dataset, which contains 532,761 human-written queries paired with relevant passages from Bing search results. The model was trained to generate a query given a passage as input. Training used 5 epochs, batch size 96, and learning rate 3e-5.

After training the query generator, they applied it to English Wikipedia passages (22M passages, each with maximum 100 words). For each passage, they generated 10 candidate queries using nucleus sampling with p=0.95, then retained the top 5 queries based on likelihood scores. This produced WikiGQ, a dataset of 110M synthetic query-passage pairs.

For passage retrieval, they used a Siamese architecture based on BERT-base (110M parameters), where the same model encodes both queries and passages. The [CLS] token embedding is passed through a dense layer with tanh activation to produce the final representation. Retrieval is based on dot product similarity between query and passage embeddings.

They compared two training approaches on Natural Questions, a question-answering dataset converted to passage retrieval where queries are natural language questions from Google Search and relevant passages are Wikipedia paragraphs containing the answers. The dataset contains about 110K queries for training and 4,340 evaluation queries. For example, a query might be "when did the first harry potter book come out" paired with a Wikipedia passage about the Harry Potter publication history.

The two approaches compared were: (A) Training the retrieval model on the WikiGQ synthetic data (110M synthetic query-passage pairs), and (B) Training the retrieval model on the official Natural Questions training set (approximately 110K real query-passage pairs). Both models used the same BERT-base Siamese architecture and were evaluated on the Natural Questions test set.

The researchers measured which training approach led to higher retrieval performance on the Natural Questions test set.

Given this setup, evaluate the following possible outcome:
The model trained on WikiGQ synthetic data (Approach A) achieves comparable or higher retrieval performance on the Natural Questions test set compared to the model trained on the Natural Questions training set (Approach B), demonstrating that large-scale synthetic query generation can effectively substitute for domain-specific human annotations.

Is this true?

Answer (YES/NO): YES